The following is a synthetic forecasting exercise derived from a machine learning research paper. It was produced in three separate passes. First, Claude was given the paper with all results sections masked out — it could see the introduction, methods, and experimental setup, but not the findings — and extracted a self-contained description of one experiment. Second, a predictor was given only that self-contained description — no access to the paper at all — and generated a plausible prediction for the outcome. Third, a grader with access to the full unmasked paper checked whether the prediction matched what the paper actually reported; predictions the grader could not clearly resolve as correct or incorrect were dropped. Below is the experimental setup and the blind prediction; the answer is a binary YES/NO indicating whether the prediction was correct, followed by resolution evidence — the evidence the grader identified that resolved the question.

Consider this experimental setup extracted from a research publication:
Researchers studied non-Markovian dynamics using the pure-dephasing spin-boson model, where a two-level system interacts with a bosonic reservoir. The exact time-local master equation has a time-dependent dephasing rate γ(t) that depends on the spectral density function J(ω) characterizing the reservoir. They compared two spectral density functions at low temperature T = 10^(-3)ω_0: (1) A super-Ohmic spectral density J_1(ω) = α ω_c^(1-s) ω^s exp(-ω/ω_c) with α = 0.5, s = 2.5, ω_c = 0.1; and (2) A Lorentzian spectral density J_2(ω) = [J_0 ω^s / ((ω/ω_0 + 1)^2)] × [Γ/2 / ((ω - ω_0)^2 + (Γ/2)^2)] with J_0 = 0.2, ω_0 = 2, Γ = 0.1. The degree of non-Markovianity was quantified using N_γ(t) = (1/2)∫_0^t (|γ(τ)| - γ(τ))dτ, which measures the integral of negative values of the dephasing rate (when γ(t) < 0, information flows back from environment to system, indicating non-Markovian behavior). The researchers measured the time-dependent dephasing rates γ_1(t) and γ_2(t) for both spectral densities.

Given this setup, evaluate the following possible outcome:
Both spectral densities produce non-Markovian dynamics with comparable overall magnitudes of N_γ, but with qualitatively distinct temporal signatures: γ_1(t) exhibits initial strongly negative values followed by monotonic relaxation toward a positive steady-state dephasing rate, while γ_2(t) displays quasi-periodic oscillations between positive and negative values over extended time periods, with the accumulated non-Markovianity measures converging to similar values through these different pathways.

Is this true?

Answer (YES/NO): NO